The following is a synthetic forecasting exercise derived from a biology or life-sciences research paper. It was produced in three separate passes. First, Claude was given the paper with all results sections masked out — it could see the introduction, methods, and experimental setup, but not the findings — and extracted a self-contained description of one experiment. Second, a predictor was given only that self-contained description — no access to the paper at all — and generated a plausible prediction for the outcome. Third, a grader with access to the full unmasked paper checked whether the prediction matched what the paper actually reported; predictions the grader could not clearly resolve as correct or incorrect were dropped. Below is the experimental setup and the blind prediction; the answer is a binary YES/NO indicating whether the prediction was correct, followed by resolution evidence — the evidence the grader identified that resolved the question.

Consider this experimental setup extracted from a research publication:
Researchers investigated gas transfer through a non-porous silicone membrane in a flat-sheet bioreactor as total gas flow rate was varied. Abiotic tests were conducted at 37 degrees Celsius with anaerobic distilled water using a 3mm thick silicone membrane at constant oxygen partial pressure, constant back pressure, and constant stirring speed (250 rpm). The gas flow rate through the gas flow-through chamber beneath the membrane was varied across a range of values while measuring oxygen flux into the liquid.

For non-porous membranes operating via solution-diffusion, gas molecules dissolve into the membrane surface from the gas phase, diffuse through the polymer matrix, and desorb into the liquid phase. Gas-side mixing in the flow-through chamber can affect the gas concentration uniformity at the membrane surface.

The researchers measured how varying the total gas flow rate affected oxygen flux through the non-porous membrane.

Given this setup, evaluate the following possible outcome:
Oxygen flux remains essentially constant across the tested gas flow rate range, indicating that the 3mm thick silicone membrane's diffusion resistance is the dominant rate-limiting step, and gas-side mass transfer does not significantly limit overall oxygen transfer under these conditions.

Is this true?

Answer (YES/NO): NO